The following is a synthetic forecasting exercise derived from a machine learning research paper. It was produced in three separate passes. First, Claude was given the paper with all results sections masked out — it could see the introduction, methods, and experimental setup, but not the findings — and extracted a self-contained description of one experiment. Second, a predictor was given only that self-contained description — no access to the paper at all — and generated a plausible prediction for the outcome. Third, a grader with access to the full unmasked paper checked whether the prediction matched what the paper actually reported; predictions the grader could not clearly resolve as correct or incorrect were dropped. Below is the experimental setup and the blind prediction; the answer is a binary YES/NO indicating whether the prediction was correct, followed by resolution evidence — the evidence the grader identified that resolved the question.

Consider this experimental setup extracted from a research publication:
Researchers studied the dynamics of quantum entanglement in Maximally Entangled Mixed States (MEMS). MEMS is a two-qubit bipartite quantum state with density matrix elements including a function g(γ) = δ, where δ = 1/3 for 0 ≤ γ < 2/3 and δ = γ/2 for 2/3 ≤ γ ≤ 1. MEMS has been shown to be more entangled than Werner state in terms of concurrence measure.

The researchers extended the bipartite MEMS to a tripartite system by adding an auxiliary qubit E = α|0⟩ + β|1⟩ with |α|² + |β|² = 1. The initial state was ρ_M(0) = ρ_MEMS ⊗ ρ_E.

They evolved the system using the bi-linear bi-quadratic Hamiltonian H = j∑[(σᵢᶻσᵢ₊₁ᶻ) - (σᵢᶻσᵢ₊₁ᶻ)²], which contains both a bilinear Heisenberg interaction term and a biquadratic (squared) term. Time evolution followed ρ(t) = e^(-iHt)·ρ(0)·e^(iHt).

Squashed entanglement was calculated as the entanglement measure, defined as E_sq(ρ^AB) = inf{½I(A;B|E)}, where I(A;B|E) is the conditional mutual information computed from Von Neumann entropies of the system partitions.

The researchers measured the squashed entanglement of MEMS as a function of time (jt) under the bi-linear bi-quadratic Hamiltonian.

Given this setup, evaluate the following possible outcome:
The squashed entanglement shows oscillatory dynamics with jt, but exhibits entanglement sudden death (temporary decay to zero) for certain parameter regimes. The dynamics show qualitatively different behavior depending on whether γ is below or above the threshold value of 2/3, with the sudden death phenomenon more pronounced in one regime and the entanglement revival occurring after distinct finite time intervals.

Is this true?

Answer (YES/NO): NO